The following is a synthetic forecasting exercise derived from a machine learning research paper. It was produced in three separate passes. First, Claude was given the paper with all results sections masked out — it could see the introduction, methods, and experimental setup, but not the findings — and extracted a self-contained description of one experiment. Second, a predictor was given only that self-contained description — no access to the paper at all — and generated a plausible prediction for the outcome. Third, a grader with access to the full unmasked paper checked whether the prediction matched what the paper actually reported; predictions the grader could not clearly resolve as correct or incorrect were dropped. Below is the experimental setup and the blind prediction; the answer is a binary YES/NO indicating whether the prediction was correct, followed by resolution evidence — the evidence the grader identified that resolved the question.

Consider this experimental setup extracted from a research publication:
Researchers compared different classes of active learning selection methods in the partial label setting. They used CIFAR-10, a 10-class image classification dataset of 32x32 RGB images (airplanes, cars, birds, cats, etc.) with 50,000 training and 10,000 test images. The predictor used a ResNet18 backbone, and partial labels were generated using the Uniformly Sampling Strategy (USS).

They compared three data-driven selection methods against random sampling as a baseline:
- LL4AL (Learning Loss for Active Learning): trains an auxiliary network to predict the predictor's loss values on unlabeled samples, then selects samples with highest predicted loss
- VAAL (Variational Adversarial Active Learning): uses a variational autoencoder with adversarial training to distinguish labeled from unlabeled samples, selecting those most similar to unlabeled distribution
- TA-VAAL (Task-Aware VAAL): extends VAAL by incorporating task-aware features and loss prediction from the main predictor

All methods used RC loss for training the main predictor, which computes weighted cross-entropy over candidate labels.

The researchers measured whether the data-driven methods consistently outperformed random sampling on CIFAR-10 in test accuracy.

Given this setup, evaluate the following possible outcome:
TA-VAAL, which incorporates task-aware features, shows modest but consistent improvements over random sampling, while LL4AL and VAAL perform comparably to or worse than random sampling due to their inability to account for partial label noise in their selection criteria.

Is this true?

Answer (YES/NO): NO